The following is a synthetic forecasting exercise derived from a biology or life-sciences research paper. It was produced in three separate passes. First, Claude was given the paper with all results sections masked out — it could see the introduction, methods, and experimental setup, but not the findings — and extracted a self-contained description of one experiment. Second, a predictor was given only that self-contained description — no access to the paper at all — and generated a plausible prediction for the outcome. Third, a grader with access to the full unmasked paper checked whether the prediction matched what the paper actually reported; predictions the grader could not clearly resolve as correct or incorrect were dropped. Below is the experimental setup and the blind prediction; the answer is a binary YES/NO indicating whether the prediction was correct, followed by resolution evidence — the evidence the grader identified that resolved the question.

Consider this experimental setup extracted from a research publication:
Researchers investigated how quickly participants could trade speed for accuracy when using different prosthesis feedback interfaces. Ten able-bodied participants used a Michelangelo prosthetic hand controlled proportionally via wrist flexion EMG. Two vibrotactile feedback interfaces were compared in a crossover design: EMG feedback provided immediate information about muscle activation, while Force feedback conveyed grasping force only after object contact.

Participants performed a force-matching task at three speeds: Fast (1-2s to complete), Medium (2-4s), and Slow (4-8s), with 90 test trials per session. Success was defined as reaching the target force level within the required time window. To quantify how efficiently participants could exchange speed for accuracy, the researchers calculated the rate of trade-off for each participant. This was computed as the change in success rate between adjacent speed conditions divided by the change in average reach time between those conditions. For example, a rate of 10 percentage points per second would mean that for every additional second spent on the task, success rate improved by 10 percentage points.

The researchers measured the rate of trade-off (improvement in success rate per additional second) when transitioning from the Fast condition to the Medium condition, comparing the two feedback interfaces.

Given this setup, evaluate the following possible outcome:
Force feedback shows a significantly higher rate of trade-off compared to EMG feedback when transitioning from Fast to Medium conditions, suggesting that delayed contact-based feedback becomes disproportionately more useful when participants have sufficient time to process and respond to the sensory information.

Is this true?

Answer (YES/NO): NO